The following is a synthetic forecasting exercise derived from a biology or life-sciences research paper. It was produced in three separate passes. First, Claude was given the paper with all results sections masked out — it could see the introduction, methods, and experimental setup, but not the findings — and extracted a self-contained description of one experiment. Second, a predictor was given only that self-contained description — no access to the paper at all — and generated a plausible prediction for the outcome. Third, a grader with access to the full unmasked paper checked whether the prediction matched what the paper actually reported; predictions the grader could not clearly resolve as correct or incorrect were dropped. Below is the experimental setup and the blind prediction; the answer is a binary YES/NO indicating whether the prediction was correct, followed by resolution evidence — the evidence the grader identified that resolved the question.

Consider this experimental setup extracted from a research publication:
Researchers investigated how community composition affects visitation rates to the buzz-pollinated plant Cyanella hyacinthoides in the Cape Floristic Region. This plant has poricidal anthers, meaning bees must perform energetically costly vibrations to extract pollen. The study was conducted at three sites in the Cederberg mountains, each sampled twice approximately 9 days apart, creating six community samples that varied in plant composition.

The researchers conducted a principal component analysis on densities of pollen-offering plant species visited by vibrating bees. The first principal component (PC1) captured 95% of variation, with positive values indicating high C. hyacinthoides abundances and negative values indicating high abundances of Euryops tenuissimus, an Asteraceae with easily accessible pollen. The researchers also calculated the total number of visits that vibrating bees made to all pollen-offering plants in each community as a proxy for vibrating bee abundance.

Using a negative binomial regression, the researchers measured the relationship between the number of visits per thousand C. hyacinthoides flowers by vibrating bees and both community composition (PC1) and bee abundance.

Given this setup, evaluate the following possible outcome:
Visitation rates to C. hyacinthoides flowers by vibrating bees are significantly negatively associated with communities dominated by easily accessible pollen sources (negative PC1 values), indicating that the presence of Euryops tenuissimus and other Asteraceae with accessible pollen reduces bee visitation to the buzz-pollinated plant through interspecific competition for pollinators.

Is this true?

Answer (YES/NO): YES